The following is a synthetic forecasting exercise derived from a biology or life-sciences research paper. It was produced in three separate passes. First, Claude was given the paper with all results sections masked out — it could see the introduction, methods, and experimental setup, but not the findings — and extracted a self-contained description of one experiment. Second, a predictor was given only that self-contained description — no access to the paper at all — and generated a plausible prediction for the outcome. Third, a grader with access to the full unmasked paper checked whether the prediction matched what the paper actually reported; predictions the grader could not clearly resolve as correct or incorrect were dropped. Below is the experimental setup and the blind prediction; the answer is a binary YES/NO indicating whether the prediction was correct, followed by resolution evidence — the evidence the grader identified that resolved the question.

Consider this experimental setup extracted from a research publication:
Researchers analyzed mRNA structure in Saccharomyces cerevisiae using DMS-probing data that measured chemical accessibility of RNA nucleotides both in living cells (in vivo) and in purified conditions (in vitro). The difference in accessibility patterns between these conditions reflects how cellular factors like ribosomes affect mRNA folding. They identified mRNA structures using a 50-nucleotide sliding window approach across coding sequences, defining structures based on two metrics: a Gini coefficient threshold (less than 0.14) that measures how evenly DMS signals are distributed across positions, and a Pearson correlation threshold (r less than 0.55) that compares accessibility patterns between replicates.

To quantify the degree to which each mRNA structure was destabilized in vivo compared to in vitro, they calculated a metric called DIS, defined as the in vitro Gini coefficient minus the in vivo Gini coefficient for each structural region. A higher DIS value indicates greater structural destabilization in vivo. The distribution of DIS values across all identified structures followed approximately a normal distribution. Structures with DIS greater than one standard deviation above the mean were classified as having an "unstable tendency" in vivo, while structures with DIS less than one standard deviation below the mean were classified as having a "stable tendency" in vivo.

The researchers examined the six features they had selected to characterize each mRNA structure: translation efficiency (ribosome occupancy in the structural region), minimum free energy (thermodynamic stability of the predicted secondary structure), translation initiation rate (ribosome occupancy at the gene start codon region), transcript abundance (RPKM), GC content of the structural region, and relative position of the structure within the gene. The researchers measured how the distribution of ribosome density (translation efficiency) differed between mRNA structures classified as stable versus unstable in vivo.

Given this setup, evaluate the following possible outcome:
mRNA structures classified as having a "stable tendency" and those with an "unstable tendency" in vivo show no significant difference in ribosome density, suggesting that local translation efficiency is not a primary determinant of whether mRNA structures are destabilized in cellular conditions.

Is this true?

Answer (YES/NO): NO